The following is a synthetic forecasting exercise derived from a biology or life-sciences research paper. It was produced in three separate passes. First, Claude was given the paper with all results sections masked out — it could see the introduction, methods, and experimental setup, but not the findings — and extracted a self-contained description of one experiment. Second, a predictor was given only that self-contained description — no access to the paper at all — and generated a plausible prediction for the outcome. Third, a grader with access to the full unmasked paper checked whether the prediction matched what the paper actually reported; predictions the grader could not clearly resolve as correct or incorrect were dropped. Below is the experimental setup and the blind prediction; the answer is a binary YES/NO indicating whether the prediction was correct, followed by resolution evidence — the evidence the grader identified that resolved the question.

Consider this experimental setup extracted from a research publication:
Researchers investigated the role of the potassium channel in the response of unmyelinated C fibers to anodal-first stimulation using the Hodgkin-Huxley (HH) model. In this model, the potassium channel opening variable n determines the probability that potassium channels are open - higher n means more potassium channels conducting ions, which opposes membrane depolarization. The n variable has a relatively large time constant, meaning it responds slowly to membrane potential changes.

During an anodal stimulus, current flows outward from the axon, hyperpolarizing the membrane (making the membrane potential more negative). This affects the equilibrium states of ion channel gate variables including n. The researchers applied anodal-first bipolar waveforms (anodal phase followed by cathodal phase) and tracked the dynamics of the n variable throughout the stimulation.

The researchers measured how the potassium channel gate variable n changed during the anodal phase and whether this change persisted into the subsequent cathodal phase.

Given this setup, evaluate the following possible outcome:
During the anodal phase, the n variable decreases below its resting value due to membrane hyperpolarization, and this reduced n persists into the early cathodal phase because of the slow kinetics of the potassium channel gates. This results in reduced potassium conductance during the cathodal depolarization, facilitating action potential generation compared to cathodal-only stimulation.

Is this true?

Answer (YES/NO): YES